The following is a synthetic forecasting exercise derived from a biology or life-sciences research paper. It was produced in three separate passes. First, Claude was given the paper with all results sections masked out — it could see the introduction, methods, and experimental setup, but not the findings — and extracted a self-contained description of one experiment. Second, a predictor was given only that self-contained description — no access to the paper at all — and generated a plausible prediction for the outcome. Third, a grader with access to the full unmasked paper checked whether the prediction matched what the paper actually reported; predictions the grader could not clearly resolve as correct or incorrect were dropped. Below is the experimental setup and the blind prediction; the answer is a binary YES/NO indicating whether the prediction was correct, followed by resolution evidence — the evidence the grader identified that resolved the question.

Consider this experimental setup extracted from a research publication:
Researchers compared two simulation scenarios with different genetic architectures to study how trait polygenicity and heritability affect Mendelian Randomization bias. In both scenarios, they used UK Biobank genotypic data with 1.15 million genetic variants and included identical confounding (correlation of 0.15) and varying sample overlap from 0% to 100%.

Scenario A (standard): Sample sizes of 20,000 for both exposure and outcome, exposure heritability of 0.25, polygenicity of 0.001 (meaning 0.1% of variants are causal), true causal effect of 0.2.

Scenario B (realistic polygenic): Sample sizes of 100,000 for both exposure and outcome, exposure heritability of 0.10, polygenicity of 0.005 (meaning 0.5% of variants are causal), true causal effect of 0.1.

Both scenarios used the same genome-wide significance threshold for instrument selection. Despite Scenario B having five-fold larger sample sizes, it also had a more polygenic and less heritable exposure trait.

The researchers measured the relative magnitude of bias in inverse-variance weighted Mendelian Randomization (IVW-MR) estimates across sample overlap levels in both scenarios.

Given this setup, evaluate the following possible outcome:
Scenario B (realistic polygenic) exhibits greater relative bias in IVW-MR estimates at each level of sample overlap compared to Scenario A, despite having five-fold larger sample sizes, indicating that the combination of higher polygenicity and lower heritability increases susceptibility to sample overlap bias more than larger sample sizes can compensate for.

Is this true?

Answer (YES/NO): YES